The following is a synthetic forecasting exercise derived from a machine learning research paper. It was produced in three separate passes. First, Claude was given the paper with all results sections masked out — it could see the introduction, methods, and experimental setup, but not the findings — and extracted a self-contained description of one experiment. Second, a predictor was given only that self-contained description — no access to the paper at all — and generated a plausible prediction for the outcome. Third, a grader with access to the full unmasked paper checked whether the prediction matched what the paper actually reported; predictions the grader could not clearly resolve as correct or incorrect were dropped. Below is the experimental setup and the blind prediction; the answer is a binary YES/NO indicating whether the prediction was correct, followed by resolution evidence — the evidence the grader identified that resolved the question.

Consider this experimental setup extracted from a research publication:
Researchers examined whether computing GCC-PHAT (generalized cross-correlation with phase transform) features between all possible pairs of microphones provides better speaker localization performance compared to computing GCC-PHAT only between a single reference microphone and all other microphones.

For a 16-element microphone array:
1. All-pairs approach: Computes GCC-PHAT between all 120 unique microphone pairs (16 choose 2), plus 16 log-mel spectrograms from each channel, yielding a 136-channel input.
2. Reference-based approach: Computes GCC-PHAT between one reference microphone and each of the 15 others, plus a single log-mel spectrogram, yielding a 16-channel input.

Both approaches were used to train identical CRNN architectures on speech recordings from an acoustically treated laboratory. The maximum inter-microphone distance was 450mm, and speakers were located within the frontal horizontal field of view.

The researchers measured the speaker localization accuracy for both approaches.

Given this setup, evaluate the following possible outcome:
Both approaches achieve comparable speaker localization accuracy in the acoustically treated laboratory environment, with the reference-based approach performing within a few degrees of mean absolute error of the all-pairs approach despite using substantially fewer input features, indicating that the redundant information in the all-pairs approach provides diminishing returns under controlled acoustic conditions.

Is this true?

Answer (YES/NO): NO